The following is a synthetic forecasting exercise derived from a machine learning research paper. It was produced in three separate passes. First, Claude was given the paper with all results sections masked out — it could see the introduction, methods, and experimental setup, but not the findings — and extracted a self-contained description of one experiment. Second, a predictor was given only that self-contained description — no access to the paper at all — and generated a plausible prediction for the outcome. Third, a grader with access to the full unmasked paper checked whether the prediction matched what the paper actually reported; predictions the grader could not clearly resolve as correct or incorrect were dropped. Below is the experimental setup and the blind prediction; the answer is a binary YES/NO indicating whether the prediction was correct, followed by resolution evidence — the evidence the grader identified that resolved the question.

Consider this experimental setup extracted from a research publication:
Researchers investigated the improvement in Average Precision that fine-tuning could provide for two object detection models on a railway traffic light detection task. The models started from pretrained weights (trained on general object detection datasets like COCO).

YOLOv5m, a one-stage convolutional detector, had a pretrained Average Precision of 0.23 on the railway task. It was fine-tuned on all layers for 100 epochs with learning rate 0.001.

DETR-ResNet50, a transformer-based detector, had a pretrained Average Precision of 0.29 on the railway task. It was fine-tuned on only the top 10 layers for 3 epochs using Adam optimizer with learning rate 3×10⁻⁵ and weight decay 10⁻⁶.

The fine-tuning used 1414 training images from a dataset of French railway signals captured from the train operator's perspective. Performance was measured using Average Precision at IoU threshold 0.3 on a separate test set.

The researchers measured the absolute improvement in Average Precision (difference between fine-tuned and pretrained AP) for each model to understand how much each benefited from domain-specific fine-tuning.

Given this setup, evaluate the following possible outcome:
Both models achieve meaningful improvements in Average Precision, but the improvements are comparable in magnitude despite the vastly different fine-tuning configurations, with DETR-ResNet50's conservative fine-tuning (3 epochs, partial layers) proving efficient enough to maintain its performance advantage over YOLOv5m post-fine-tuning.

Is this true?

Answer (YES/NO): YES